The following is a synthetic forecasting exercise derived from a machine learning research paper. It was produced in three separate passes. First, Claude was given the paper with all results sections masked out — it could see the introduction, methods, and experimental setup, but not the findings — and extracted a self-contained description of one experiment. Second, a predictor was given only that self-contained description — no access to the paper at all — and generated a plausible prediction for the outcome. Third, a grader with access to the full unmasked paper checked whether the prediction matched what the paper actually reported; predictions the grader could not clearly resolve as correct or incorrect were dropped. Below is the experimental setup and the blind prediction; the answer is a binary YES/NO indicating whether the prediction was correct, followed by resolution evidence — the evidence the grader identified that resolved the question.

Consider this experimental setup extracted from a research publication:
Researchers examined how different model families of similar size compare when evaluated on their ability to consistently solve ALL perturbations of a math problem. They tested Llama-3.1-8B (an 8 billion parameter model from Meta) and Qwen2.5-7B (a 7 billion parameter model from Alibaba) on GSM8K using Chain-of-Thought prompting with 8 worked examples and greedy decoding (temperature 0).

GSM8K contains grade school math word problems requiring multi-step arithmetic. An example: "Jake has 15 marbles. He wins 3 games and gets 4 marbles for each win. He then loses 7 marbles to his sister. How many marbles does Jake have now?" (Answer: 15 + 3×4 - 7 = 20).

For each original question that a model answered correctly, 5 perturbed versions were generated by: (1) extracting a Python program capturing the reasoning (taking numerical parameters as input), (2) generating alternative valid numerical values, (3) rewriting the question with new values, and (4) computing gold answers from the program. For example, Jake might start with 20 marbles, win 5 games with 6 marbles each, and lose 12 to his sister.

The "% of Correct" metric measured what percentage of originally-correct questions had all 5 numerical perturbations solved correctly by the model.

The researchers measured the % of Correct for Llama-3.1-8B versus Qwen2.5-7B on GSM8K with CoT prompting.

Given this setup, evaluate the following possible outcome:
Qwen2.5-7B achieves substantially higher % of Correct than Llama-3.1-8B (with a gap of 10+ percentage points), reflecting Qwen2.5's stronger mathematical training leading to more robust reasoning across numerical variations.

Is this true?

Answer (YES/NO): NO